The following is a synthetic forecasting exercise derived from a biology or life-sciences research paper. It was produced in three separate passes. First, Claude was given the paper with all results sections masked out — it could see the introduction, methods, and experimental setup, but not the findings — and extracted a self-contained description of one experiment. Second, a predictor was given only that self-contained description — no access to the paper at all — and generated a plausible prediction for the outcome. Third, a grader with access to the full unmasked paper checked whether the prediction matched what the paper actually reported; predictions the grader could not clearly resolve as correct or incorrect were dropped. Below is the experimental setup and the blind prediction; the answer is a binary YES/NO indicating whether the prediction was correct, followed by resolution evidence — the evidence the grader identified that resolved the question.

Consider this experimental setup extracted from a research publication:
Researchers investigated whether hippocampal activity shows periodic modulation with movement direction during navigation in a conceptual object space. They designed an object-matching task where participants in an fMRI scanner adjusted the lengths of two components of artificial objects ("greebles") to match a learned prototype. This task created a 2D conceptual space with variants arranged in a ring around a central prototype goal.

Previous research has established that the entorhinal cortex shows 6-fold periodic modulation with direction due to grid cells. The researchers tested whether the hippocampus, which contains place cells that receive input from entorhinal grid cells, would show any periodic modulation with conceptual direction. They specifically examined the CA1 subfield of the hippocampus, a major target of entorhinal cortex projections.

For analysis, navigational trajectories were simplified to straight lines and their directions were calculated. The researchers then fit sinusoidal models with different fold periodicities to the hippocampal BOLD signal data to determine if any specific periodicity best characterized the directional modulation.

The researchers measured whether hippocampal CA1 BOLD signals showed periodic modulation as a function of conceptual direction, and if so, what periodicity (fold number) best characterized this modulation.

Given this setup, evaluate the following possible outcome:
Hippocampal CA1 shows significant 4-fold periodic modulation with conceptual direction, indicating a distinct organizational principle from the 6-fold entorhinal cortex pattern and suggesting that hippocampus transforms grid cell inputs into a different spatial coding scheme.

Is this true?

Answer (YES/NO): NO